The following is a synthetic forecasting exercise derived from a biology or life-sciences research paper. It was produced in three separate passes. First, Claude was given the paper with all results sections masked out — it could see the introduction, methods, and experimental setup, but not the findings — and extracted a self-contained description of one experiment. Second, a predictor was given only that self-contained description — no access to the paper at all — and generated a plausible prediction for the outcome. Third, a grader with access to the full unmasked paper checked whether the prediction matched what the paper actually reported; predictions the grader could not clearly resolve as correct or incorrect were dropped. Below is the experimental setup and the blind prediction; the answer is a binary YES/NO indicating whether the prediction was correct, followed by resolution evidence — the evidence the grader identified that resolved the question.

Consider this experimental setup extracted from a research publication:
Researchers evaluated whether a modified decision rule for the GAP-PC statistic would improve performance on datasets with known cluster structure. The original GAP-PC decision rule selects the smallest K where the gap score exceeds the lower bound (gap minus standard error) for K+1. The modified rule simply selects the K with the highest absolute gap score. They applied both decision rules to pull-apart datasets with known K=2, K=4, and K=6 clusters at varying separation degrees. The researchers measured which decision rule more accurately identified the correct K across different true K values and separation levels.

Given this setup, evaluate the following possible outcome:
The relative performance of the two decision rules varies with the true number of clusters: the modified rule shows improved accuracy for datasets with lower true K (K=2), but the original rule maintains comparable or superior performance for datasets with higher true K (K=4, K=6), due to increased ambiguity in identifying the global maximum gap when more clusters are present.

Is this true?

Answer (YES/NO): NO